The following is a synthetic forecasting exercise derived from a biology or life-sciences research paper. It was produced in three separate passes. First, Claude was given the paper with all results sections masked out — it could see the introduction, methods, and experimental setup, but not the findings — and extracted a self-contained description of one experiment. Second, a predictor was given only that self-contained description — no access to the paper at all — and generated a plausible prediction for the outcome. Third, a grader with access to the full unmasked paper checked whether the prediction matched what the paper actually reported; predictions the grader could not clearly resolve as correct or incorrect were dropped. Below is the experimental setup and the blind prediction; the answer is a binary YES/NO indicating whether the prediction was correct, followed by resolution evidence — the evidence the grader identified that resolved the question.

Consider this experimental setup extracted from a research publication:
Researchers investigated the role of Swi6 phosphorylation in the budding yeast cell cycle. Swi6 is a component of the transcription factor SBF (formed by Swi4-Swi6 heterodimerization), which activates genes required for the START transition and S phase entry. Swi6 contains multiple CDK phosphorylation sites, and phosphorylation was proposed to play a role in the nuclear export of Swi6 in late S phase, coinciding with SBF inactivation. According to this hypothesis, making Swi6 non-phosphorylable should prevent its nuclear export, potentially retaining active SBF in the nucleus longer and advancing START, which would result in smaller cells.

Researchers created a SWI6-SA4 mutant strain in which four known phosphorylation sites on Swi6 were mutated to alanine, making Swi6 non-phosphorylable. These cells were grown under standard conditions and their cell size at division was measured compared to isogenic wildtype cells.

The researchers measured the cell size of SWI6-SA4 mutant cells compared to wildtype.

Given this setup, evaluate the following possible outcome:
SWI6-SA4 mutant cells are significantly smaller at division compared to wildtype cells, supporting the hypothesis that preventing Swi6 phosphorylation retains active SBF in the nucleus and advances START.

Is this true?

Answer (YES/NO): NO